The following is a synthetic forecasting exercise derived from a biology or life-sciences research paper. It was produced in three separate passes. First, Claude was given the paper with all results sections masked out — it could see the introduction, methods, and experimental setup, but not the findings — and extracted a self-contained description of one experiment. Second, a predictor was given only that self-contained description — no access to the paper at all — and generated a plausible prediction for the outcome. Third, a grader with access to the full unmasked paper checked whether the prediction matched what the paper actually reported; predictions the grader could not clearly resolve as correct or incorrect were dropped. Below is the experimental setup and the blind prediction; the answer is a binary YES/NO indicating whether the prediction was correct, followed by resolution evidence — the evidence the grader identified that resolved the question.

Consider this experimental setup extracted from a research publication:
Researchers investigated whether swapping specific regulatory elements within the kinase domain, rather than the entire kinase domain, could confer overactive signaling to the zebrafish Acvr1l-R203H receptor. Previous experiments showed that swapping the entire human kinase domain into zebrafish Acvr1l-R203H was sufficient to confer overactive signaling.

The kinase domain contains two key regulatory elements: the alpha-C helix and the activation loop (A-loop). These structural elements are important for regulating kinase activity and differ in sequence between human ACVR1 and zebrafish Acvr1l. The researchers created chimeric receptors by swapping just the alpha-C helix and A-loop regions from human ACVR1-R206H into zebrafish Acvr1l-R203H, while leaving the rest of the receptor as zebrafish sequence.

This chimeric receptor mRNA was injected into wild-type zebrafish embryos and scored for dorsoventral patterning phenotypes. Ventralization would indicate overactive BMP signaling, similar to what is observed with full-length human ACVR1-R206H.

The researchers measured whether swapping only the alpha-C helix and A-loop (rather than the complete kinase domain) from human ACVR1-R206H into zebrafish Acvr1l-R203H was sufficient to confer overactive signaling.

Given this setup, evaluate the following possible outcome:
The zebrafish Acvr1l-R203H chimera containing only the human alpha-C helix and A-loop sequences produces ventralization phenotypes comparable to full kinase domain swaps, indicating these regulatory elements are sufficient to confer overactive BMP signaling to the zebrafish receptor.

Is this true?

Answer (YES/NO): NO